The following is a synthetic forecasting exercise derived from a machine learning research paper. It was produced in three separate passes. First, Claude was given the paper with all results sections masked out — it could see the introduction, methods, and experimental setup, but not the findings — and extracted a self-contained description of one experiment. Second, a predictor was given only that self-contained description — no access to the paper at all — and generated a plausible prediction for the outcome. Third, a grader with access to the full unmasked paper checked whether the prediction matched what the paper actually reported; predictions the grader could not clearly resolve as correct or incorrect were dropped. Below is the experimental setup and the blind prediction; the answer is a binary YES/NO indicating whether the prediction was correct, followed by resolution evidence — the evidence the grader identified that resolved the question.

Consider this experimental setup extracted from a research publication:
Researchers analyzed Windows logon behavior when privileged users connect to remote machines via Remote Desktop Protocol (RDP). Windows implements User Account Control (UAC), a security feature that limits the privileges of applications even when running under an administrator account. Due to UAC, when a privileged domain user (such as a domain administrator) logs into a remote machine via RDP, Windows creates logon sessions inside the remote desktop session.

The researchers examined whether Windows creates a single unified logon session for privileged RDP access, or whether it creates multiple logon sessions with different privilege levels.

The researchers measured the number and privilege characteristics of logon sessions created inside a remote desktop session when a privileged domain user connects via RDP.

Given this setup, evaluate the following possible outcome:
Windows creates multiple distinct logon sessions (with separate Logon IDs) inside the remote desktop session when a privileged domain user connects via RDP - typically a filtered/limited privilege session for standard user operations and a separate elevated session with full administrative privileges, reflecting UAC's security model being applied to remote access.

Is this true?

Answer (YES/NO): YES